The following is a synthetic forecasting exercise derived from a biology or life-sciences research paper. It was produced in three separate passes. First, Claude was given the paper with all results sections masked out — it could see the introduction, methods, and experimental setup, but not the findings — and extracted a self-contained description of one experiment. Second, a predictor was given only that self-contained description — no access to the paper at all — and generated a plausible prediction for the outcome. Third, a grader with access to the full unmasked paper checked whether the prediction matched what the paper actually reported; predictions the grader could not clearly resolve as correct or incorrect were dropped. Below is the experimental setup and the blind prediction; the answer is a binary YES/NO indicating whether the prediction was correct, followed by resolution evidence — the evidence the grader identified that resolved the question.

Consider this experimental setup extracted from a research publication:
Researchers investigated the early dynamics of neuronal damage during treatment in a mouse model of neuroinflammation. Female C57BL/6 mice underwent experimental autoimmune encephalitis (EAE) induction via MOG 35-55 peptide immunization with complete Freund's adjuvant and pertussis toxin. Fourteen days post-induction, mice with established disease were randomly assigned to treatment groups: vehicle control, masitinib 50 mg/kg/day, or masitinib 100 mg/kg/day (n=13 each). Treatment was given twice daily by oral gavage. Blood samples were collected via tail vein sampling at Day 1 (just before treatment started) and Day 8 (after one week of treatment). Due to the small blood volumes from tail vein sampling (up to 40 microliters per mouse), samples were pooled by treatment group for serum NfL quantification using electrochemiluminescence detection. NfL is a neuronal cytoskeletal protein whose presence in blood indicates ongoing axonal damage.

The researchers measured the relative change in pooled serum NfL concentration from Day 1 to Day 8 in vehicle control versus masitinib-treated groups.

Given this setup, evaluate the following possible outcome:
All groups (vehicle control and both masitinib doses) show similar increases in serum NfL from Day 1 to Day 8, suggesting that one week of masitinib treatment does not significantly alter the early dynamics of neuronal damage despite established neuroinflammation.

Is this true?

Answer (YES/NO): NO